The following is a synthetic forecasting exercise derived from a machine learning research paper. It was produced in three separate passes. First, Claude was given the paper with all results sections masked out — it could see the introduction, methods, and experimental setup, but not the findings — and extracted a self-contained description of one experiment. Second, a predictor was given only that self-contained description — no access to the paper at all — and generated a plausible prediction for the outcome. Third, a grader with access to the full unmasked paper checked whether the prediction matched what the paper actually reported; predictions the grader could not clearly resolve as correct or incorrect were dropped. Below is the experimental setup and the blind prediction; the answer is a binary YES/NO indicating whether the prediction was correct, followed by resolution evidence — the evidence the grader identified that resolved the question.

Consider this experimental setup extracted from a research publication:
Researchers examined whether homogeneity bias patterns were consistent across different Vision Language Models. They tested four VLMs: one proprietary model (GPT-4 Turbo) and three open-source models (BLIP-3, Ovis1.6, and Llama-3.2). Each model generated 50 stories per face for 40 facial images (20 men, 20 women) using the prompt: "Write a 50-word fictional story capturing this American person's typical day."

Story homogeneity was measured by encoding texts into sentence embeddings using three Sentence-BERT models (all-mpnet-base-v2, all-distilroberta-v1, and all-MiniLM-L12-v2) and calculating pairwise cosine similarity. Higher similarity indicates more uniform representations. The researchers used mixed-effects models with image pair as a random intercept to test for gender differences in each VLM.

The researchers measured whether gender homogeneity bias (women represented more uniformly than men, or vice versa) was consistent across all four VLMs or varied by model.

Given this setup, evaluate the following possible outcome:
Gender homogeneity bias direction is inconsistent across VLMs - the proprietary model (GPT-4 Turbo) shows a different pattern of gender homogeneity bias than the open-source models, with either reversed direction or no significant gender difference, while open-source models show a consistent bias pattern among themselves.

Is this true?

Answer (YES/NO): NO